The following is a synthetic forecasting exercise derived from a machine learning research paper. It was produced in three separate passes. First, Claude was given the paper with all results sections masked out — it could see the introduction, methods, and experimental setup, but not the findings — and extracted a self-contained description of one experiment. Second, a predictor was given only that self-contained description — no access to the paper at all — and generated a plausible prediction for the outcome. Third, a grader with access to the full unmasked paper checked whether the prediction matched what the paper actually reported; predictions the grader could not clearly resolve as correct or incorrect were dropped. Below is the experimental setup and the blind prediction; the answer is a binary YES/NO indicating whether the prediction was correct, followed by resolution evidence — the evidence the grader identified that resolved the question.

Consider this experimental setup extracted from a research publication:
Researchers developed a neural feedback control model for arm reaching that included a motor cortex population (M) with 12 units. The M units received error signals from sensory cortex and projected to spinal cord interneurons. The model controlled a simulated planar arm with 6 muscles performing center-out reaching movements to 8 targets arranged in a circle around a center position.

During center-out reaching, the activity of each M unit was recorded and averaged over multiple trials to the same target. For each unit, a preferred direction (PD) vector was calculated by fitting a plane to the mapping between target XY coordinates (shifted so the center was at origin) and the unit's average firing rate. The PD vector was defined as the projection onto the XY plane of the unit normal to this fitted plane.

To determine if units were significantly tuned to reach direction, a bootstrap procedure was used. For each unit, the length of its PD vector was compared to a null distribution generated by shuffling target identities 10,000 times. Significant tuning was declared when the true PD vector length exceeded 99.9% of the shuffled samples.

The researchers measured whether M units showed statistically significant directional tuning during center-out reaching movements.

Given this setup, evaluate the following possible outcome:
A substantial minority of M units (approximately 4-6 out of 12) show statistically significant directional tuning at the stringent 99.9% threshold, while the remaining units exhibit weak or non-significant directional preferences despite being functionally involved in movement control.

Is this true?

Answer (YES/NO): NO